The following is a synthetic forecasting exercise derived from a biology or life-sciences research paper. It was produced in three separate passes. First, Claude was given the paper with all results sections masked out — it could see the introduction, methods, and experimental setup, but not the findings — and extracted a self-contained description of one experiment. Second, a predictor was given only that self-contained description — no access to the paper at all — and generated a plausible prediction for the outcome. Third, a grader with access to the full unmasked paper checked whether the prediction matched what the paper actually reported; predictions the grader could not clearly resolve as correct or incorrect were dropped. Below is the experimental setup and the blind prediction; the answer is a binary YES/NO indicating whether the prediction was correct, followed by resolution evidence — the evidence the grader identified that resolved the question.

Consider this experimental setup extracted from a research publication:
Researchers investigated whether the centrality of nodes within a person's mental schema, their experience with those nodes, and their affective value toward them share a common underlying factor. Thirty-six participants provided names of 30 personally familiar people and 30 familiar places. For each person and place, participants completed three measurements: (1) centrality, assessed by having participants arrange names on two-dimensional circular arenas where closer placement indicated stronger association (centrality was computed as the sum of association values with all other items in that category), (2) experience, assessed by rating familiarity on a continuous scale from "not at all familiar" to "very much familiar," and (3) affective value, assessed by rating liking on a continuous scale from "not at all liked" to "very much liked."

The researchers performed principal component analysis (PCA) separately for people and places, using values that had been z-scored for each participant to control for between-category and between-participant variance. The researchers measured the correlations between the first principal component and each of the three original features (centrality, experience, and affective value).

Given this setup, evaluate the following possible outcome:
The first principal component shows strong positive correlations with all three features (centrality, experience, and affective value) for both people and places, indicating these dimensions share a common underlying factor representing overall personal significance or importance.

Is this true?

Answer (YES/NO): YES